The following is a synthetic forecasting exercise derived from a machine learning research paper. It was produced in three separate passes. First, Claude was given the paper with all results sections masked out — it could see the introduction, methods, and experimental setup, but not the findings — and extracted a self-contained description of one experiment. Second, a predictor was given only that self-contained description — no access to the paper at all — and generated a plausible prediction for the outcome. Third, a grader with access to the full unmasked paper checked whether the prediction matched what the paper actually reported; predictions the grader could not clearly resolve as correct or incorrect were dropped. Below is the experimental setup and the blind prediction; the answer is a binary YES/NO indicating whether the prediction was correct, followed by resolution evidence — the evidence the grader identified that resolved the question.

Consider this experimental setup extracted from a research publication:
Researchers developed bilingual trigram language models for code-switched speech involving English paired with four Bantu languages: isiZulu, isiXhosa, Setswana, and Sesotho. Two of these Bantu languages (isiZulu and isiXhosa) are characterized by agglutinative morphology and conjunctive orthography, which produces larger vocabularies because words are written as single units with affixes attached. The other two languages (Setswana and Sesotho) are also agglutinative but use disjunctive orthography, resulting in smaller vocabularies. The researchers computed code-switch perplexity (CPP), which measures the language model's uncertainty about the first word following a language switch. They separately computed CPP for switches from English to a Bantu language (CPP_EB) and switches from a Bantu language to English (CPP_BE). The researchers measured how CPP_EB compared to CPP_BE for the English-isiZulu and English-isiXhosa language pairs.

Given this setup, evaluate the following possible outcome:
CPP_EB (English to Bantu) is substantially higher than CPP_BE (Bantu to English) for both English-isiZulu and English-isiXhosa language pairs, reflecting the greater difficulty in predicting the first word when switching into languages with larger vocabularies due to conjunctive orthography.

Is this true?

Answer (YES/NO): YES